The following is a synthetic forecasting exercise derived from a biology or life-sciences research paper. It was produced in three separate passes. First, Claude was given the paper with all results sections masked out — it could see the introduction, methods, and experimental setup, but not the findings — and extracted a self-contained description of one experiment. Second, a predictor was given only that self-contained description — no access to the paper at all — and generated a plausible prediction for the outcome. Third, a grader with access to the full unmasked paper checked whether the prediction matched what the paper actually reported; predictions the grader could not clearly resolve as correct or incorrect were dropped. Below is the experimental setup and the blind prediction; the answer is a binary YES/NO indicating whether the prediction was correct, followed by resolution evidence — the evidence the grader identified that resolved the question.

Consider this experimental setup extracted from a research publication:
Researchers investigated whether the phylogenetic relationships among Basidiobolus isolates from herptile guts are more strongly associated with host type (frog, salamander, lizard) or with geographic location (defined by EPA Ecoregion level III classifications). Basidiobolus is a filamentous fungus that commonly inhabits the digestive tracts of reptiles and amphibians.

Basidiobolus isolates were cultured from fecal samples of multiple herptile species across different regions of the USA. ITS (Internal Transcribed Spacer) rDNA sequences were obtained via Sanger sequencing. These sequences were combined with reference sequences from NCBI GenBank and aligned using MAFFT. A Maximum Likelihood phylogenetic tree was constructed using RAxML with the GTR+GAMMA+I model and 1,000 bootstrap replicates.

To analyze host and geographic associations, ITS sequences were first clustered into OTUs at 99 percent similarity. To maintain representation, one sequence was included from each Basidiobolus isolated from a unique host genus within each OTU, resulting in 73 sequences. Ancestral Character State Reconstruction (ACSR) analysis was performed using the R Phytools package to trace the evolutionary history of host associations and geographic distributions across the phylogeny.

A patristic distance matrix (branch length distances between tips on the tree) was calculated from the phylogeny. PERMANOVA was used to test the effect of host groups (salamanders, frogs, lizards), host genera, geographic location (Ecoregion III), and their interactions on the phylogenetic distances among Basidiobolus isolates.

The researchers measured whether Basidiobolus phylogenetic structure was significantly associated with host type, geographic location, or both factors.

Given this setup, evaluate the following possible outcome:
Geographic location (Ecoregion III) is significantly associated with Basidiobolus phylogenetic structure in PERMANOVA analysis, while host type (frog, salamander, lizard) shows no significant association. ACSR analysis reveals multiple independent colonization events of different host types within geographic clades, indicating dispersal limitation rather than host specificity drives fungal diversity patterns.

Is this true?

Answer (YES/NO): NO